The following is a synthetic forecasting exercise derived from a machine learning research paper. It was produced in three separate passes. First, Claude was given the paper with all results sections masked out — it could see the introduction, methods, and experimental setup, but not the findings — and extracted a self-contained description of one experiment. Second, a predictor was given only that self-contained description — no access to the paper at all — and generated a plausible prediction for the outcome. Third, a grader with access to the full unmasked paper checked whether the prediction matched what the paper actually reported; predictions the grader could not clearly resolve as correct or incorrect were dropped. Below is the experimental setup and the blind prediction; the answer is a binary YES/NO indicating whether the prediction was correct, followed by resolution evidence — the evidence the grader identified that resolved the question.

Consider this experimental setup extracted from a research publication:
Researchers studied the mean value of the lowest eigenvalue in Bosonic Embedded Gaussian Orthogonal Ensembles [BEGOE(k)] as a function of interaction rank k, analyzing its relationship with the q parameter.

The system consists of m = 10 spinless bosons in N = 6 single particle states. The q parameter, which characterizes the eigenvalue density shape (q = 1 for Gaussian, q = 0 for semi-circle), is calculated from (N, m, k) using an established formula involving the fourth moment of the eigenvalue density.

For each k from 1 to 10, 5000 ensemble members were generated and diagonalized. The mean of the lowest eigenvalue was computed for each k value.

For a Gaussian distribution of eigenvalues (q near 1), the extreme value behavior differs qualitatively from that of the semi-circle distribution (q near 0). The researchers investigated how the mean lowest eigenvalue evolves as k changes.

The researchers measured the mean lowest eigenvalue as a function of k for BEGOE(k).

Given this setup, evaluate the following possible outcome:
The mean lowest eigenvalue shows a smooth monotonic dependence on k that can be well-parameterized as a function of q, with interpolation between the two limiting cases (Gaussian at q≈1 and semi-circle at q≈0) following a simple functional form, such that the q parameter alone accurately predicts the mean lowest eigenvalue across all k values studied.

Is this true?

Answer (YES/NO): NO